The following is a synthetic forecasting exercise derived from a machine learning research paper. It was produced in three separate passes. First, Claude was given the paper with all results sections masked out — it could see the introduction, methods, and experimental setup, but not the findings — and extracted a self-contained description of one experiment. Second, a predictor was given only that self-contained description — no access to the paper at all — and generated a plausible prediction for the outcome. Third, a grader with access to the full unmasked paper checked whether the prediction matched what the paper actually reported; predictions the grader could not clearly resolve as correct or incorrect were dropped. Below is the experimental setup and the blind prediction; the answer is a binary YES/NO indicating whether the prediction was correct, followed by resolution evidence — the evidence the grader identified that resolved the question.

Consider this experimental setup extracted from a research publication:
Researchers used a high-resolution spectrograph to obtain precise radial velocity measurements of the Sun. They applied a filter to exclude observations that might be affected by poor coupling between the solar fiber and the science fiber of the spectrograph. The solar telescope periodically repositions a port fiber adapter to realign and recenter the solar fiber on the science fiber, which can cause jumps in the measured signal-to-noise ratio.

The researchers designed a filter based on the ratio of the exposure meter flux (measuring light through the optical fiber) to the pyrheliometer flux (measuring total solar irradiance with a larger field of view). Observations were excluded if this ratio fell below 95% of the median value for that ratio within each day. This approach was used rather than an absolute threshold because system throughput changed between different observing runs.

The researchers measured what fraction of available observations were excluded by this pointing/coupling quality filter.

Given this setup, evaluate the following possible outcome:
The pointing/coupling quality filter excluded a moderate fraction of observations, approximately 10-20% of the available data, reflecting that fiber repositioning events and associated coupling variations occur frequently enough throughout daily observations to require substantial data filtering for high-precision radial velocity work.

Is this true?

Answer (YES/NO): NO